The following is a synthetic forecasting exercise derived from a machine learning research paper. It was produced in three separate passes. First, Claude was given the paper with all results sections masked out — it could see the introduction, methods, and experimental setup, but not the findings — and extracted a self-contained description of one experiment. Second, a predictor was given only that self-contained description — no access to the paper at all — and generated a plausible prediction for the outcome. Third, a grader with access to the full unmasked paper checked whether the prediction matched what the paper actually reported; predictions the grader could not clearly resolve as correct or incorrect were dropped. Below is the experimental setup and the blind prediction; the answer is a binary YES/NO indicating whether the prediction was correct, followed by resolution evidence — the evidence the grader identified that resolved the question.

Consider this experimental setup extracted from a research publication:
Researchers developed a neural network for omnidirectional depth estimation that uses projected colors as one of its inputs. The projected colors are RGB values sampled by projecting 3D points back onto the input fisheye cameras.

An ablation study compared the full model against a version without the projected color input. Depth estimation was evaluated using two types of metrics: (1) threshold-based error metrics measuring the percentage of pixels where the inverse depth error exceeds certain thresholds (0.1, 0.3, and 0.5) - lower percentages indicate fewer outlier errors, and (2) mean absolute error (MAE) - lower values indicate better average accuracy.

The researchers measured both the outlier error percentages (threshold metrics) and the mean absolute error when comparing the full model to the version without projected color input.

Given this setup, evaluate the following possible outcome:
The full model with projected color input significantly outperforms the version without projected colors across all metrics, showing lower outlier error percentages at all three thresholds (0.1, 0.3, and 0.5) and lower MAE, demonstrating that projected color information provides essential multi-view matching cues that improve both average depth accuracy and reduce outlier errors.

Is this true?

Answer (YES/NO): NO